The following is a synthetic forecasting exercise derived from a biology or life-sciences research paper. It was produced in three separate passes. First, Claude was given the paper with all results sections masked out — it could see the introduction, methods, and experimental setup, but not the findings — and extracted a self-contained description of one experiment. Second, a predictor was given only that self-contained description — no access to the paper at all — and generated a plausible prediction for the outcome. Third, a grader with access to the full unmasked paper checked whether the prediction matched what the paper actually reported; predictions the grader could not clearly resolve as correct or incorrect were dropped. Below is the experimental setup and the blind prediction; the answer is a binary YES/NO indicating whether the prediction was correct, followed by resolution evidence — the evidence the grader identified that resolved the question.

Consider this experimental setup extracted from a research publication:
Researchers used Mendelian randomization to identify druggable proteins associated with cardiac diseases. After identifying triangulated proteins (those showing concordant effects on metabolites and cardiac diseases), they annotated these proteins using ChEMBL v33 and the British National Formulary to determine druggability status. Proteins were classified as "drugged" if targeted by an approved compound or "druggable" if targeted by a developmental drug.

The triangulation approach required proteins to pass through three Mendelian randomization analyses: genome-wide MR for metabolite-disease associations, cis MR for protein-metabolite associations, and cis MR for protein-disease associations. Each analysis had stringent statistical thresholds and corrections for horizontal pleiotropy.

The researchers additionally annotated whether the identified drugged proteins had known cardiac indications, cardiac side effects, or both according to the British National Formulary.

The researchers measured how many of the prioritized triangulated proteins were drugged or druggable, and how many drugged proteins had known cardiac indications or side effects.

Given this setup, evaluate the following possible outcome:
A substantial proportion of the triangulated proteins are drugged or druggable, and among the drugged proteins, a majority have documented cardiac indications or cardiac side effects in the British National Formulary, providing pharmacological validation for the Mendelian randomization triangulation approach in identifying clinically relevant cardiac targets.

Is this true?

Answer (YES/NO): YES